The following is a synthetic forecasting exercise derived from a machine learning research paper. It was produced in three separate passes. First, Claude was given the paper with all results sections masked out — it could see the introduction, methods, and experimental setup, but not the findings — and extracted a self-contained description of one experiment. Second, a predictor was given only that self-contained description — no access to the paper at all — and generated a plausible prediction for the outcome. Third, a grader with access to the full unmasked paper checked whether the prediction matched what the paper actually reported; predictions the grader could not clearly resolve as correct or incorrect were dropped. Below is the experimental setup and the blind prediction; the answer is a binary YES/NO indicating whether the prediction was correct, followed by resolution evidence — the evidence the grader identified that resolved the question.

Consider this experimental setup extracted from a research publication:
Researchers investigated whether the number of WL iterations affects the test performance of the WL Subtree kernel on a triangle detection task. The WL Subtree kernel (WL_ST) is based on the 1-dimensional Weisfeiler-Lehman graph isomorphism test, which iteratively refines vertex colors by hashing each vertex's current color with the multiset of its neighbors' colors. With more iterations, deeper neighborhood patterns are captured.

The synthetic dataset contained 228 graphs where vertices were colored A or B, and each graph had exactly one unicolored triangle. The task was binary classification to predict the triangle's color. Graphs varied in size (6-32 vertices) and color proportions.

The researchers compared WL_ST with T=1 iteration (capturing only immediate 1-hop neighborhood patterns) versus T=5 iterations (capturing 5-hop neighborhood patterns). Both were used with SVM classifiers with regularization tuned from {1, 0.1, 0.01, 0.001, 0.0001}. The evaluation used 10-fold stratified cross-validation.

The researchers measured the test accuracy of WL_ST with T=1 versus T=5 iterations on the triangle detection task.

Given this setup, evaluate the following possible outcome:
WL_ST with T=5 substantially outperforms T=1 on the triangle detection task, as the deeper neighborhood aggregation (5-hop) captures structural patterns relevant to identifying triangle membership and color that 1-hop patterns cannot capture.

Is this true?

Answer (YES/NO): NO